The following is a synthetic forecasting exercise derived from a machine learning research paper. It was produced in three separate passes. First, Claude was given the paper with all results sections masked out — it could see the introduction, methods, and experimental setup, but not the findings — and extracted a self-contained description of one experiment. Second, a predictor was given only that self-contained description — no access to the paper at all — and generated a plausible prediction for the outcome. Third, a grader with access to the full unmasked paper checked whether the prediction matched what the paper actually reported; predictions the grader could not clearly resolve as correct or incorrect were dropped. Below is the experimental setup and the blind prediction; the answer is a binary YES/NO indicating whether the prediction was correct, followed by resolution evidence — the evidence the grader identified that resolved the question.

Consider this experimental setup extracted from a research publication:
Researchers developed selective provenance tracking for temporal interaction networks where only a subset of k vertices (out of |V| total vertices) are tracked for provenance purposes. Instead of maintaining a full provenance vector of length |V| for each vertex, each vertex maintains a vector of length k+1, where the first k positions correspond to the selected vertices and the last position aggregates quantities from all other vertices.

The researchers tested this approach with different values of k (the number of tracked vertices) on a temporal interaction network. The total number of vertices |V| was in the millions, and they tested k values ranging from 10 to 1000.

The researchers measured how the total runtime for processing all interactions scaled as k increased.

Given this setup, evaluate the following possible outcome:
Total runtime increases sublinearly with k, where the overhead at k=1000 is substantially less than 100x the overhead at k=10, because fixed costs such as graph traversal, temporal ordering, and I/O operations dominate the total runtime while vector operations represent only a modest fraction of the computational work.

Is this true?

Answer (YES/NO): NO